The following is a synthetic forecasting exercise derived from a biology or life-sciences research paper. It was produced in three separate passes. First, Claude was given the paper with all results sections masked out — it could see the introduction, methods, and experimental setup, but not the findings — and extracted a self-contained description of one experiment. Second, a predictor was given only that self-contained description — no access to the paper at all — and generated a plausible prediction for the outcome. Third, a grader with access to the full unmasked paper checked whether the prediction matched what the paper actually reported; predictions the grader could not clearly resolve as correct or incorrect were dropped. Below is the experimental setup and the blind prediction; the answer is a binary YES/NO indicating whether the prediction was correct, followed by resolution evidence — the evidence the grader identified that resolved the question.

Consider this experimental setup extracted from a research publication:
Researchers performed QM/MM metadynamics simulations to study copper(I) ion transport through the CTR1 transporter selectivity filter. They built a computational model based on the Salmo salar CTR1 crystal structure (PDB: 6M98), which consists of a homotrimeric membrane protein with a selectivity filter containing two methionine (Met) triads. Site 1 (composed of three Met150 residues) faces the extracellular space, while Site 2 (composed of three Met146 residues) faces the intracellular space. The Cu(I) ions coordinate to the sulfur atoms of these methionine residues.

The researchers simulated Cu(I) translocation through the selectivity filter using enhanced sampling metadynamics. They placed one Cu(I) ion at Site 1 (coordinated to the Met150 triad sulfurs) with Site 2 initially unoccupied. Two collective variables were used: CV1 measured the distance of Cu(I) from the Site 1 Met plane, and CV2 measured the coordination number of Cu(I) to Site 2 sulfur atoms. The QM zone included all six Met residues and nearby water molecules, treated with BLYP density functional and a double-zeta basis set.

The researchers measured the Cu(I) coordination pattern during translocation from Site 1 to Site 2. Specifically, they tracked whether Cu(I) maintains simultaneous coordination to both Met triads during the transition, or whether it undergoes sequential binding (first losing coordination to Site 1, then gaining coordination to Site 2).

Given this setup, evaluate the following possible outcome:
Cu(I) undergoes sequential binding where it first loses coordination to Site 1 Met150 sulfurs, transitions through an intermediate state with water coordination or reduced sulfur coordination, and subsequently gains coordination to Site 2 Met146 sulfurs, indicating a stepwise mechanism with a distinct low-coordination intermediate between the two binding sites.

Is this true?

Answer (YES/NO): NO